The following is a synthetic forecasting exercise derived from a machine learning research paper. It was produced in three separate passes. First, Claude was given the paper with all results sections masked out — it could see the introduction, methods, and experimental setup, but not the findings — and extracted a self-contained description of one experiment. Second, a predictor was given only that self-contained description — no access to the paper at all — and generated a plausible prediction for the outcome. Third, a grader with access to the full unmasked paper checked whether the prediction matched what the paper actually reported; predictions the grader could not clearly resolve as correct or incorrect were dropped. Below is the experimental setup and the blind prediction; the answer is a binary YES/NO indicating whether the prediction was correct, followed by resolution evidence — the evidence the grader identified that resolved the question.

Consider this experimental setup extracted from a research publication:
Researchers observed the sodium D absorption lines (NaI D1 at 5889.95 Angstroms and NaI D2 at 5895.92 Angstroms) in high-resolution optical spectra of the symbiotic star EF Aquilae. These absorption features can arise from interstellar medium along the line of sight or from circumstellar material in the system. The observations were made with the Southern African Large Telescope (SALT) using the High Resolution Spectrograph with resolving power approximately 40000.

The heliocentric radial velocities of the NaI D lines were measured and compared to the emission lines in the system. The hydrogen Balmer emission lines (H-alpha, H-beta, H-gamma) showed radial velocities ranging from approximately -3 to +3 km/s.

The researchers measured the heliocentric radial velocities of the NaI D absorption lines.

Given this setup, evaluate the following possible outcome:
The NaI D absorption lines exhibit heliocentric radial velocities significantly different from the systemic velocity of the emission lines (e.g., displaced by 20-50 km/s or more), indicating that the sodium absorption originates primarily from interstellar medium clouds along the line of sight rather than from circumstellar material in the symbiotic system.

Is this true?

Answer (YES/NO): NO